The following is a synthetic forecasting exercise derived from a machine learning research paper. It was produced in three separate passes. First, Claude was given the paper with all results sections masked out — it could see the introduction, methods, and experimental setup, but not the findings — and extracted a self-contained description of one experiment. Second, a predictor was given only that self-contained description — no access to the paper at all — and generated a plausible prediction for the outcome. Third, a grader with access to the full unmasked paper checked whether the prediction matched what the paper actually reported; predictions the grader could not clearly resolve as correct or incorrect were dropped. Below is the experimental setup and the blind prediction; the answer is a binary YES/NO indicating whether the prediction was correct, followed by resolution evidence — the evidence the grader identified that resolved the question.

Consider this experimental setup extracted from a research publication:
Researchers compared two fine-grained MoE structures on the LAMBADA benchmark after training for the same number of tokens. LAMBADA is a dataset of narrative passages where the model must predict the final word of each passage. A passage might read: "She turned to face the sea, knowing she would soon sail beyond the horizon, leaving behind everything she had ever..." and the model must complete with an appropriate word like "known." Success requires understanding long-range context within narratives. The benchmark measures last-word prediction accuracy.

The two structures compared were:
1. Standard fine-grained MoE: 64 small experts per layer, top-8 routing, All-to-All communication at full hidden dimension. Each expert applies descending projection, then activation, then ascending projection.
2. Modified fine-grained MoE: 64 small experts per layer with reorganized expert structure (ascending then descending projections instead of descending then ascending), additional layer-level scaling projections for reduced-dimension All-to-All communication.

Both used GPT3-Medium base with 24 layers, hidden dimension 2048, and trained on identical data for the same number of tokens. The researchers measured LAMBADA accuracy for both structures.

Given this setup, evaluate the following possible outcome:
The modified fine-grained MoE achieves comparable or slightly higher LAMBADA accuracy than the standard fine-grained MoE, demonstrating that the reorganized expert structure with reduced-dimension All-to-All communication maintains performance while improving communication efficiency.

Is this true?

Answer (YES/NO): NO